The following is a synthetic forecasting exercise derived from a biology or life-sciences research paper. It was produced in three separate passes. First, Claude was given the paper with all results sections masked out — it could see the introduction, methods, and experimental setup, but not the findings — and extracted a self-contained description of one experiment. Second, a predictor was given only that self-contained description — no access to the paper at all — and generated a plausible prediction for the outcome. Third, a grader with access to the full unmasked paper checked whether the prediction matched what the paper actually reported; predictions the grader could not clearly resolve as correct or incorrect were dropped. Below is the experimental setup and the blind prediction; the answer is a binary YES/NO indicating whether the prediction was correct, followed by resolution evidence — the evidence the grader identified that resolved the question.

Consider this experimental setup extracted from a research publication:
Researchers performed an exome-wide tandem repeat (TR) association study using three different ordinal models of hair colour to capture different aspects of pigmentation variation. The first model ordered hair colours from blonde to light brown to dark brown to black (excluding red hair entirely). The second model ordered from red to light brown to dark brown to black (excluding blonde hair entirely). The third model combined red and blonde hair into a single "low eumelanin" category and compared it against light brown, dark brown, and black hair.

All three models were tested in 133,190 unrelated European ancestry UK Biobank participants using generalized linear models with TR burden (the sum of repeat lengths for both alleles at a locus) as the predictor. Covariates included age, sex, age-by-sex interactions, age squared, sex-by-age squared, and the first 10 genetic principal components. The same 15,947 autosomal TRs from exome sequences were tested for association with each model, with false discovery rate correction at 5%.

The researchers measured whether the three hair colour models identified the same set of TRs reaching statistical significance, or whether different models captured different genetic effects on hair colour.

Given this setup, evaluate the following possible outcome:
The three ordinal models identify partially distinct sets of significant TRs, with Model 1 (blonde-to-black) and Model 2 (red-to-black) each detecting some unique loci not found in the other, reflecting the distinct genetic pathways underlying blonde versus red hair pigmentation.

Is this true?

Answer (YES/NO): YES